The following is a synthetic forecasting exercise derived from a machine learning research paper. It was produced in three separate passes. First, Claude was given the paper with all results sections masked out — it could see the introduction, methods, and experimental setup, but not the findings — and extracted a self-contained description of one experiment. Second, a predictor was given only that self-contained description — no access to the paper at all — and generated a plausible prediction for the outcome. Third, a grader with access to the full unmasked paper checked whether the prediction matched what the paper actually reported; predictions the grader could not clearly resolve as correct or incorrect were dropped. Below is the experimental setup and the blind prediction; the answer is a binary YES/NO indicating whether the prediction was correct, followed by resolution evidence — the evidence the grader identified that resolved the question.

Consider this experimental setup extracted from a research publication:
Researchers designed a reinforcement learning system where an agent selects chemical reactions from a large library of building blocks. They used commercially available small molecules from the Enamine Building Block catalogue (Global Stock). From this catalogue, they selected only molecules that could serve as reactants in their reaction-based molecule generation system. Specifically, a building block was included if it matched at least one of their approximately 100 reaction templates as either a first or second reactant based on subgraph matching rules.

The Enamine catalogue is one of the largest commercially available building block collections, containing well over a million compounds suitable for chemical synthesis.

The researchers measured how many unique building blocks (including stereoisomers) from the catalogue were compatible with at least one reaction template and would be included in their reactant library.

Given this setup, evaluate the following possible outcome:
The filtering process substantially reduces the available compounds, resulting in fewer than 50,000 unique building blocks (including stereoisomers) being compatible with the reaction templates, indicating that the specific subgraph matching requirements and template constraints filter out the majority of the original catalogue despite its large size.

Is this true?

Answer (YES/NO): NO